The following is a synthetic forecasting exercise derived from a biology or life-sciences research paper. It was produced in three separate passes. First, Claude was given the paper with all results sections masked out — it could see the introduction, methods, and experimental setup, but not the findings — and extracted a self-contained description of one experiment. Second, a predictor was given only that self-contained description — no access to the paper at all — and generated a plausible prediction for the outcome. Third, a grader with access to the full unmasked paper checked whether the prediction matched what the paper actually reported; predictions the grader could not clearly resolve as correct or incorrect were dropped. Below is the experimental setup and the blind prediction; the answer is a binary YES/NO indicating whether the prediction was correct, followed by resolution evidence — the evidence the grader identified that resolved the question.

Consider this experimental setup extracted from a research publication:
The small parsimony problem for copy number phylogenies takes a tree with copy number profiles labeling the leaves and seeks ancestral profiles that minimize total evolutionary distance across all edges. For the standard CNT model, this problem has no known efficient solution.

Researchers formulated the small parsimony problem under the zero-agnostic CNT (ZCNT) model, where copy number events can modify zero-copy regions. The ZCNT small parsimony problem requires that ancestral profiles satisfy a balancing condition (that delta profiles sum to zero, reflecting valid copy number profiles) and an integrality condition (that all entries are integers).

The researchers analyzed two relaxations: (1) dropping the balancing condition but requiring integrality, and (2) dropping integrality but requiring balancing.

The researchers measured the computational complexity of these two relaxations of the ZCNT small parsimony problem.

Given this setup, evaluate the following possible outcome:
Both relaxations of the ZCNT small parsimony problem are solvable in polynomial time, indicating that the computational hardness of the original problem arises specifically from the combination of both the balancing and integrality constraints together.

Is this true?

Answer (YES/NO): NO